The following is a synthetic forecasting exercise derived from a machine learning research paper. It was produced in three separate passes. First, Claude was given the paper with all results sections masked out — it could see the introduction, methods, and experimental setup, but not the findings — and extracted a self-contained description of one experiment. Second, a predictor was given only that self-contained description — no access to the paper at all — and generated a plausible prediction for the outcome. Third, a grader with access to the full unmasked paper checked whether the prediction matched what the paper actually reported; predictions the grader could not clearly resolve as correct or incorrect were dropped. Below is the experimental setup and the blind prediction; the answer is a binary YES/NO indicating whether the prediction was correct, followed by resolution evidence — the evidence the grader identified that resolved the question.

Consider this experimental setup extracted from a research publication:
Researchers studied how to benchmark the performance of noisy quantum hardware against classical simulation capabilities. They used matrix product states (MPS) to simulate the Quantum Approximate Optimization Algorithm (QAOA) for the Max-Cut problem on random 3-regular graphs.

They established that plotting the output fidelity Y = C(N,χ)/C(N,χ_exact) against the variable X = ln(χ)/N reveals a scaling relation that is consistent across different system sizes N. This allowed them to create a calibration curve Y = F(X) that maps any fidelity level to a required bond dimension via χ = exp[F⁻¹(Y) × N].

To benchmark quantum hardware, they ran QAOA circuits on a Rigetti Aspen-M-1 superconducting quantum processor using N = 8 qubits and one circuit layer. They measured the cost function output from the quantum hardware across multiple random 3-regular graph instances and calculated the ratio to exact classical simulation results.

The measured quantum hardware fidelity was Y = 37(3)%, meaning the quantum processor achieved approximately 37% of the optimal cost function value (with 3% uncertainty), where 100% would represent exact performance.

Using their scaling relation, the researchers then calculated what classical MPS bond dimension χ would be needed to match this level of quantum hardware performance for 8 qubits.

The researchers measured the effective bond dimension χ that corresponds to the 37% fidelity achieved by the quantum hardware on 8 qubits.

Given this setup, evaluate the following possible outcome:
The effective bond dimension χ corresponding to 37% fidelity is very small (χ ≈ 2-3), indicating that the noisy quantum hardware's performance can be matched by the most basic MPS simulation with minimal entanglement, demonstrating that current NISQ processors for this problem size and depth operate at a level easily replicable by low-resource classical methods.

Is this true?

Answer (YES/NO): YES